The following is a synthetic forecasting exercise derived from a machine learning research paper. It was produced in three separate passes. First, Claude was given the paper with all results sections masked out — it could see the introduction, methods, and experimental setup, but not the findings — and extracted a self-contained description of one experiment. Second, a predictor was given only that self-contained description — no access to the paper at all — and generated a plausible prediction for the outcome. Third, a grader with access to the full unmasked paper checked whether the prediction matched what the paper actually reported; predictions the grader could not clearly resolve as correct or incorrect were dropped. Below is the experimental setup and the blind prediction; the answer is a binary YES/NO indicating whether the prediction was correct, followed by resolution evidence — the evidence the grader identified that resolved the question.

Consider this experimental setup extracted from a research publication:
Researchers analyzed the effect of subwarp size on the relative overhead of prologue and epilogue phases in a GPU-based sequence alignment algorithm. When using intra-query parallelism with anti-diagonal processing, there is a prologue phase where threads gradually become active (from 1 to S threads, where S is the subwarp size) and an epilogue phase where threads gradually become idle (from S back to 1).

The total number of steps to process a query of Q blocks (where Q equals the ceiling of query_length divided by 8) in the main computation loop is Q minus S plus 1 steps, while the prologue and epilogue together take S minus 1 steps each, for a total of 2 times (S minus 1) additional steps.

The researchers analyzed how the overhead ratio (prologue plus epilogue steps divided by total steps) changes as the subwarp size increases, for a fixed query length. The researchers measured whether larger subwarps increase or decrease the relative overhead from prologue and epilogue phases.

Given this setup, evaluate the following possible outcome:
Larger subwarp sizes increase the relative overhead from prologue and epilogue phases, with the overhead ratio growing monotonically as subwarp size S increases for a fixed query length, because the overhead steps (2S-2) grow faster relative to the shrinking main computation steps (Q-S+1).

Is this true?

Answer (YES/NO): YES